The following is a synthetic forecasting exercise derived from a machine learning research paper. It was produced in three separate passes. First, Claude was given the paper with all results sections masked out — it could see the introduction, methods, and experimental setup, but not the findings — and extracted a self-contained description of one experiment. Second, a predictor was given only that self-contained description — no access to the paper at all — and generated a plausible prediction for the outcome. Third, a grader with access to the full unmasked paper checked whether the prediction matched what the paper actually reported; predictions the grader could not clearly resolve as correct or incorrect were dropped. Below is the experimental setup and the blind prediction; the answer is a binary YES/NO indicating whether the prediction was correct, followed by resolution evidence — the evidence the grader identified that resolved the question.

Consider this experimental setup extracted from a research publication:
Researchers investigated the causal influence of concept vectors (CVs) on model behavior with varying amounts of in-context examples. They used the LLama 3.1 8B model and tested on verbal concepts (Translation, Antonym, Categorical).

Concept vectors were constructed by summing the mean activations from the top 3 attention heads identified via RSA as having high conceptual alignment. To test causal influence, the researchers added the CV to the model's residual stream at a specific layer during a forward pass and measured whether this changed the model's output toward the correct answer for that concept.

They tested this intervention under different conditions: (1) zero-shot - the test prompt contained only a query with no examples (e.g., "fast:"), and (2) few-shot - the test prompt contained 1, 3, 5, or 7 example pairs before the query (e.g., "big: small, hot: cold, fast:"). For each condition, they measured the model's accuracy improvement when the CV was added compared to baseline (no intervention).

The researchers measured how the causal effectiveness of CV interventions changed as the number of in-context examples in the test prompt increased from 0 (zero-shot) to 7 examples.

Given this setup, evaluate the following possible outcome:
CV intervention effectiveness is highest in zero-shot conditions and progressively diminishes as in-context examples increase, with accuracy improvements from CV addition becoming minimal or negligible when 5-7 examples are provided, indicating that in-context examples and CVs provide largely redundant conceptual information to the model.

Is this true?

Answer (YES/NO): NO